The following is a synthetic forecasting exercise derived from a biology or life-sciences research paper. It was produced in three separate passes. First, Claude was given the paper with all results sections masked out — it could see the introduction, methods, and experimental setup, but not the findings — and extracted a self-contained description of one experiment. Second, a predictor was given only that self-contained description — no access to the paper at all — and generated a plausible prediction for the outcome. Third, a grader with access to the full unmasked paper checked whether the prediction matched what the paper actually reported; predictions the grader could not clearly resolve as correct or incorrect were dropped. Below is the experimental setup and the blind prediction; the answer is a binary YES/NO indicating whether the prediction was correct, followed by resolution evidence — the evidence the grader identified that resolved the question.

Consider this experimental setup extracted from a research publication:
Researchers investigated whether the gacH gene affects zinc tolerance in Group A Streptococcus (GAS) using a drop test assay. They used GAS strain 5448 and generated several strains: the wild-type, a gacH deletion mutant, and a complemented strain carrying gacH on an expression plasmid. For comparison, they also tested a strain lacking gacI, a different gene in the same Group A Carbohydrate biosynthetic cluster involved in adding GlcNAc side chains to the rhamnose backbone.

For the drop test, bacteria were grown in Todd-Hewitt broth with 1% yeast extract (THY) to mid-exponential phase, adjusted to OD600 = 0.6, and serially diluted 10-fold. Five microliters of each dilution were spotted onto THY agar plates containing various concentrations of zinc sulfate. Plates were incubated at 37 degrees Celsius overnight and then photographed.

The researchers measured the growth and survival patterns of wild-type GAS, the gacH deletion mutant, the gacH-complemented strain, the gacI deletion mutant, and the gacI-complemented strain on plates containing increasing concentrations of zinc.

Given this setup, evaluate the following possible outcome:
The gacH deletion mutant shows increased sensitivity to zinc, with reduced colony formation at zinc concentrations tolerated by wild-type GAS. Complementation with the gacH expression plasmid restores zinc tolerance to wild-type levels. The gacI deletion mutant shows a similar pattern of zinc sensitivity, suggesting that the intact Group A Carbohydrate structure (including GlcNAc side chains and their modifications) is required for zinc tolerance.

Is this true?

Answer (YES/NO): YES